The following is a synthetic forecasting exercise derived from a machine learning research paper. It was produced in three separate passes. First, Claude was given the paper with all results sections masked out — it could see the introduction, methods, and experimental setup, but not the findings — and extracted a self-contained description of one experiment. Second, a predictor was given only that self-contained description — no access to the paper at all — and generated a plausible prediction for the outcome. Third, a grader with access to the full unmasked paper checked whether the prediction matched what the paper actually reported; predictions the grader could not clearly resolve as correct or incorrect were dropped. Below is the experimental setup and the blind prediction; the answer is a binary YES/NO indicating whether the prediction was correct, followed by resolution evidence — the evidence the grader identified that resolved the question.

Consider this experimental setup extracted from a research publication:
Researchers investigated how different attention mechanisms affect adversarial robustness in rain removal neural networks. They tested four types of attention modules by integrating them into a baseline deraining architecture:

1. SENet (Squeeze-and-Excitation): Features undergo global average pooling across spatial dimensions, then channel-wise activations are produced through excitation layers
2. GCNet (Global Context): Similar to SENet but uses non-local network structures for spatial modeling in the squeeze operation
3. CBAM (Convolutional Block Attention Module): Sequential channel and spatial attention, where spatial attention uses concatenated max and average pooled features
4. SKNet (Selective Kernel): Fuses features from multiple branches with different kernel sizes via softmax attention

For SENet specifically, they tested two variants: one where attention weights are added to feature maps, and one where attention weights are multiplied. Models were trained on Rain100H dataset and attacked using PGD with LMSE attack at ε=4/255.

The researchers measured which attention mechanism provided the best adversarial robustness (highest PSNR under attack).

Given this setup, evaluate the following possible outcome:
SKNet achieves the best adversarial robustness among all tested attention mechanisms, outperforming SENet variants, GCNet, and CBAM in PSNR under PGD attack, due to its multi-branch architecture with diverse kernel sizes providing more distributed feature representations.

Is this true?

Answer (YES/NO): NO